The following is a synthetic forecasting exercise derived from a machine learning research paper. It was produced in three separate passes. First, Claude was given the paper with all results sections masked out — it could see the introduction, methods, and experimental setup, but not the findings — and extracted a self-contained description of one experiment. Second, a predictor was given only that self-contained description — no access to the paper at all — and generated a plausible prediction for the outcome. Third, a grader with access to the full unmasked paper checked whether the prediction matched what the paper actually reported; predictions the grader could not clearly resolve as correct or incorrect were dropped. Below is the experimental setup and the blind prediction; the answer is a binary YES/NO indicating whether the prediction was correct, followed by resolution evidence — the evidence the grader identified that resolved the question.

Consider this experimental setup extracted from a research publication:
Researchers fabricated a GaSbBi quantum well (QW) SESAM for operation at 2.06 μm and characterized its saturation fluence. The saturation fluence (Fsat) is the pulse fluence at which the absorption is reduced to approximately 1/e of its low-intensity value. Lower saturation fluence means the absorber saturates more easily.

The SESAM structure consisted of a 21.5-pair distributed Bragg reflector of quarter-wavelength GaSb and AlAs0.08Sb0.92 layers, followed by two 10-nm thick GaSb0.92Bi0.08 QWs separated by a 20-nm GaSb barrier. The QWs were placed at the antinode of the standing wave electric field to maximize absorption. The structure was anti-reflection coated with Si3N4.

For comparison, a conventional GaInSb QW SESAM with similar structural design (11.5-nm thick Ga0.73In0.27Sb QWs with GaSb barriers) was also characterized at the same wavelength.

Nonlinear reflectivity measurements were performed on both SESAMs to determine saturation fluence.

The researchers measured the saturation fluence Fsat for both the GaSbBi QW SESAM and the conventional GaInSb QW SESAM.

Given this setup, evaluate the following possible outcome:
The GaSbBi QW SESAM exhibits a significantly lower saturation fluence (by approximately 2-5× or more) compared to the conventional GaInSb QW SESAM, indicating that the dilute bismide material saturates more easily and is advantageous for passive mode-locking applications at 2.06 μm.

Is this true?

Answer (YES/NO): NO